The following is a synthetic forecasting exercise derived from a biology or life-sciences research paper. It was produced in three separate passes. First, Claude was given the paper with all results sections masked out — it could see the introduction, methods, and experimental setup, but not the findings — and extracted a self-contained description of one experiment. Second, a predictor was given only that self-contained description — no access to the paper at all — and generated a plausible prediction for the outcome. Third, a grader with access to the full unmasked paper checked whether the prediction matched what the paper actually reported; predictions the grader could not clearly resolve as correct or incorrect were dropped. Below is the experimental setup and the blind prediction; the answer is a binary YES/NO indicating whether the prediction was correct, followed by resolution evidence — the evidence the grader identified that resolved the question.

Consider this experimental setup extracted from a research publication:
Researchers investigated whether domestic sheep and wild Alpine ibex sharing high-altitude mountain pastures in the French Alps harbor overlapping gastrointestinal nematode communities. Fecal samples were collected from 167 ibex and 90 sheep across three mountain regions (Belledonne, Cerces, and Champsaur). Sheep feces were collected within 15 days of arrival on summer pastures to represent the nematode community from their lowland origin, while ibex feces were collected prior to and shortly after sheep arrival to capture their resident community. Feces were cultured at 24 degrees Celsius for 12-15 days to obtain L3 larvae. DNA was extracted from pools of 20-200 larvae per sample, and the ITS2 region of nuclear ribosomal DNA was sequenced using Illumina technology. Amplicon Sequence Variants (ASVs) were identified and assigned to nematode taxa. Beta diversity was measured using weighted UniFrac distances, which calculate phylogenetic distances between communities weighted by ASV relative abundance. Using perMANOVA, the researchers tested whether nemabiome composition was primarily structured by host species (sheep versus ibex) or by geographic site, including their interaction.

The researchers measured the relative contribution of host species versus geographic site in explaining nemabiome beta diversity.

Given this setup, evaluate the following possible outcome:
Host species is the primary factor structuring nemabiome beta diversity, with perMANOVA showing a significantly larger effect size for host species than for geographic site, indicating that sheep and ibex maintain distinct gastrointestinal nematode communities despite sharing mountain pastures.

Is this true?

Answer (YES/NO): NO